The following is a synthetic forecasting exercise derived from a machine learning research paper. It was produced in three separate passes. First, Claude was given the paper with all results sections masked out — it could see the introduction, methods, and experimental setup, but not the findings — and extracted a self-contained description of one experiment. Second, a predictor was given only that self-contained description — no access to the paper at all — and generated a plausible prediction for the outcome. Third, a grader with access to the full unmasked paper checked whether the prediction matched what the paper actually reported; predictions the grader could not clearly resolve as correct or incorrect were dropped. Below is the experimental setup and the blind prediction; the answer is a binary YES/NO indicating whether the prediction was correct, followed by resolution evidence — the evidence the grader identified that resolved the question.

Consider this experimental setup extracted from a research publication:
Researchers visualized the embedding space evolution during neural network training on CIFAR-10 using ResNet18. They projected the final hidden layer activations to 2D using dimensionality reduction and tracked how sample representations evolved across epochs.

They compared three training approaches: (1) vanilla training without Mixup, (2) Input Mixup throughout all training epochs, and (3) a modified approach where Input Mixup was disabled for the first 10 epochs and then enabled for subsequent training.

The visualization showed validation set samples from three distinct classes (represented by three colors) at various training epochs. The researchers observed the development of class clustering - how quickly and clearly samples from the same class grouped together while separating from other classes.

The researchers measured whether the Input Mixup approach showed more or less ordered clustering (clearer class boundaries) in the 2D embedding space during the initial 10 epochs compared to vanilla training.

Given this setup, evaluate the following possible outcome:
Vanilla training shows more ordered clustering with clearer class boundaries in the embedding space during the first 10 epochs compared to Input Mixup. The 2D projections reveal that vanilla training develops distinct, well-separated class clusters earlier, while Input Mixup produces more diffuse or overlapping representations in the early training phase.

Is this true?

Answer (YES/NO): YES